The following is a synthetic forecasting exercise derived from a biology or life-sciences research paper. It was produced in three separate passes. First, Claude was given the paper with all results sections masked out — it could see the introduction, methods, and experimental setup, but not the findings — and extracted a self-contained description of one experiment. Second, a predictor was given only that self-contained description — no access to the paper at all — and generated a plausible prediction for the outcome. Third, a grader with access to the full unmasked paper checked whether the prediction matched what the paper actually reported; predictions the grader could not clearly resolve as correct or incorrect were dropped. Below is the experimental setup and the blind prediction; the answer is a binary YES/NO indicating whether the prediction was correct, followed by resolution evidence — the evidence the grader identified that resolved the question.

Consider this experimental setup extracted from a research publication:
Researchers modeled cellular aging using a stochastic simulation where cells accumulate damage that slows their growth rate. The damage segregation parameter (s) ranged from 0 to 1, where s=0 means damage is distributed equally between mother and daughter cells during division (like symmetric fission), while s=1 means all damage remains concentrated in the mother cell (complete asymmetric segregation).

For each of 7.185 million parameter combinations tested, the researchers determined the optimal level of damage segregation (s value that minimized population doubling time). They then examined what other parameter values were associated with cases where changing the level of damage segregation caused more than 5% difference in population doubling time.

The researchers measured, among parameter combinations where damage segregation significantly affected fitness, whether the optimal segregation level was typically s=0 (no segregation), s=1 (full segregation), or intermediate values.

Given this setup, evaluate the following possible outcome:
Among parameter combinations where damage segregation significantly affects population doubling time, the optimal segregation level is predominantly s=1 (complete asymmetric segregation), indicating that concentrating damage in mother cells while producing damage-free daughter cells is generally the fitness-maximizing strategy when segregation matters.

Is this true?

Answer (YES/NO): NO